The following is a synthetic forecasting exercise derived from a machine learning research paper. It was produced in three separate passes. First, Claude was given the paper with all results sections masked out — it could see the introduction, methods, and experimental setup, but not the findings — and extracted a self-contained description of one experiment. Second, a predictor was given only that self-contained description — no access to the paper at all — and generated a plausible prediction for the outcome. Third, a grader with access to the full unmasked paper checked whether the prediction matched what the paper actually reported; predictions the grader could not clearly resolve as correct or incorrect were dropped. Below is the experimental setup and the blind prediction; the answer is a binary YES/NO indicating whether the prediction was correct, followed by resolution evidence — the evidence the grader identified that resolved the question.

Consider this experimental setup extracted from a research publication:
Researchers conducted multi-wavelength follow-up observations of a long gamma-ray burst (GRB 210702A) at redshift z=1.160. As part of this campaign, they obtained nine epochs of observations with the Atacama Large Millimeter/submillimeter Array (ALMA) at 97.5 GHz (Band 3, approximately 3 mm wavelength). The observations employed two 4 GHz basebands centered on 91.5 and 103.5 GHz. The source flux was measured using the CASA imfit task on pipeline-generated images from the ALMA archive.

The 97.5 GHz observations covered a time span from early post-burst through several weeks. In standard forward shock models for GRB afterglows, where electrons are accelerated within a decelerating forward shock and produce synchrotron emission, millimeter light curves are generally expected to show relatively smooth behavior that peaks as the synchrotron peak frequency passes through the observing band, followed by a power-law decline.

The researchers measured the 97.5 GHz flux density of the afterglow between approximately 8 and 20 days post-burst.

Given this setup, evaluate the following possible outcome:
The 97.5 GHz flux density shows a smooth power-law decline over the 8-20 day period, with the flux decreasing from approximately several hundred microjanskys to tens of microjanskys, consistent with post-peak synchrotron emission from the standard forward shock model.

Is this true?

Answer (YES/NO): NO